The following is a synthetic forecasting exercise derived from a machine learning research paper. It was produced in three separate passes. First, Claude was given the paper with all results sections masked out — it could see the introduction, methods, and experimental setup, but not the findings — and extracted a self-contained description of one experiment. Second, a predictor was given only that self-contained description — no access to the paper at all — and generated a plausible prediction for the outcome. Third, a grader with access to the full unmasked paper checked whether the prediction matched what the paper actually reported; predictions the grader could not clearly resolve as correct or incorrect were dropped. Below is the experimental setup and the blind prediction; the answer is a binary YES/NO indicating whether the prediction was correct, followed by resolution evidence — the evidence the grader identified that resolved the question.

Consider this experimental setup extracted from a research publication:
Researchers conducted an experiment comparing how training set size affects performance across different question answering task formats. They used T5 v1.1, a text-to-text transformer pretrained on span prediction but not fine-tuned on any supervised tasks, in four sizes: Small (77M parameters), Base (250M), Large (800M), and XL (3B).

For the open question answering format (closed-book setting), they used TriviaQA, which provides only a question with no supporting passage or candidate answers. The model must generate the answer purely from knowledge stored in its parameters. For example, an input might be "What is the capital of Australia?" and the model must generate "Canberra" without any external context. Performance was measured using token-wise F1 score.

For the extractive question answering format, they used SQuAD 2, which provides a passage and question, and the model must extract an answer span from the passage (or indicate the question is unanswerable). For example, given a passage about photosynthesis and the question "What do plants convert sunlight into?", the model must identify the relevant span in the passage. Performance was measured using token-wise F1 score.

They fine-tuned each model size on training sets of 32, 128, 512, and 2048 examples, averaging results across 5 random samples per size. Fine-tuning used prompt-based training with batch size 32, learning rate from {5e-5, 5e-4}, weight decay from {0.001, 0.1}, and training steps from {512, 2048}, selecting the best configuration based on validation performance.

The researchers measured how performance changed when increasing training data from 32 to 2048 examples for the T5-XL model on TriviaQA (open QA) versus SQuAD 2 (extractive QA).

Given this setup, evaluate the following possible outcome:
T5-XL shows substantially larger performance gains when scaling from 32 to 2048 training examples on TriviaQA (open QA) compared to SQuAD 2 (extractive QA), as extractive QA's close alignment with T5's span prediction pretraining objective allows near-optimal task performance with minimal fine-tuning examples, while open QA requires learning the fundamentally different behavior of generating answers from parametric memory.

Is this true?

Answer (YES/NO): NO